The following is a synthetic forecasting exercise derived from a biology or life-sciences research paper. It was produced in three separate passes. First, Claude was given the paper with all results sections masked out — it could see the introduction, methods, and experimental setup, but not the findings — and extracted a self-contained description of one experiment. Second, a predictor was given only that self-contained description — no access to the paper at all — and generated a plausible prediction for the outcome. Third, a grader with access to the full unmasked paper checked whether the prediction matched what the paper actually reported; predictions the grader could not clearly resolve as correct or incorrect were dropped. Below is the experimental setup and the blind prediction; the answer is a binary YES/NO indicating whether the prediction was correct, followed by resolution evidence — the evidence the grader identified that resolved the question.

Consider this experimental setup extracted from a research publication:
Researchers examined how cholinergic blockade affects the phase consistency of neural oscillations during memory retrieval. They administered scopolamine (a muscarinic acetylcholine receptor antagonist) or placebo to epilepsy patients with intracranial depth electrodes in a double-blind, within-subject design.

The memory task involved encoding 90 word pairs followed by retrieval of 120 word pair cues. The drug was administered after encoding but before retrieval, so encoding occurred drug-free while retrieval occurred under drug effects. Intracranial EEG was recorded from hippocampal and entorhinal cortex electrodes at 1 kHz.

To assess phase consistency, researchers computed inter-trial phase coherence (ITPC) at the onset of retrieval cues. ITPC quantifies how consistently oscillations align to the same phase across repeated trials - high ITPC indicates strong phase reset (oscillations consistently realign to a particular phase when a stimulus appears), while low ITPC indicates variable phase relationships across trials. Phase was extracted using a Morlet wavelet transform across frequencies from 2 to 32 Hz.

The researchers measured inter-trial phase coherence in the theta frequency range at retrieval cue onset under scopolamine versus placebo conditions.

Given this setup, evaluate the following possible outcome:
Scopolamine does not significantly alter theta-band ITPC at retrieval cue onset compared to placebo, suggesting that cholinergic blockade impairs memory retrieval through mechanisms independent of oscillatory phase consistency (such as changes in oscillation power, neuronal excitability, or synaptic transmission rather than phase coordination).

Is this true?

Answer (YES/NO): NO